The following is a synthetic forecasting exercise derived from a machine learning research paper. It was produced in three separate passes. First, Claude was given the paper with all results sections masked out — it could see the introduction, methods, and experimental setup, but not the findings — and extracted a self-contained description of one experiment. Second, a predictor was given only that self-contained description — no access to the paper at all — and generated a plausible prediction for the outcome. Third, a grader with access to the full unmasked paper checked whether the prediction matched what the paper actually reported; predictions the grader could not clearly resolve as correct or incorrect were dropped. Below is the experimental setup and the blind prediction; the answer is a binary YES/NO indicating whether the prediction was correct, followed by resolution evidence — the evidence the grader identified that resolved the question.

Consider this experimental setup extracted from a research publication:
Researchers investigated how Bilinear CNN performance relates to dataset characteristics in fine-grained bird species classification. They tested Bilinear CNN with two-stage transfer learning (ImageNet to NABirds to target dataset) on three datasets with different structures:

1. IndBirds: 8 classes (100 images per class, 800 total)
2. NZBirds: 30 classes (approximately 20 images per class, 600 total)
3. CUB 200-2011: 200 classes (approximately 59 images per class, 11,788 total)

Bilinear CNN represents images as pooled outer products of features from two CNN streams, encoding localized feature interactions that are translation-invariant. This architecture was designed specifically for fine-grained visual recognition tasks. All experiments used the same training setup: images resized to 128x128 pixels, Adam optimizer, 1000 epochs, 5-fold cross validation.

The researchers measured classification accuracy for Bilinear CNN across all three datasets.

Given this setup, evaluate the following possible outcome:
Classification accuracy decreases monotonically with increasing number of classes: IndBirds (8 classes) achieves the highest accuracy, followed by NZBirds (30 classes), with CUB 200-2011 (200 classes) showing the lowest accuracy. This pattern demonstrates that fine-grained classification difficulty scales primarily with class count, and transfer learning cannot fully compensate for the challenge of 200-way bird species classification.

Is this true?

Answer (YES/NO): NO